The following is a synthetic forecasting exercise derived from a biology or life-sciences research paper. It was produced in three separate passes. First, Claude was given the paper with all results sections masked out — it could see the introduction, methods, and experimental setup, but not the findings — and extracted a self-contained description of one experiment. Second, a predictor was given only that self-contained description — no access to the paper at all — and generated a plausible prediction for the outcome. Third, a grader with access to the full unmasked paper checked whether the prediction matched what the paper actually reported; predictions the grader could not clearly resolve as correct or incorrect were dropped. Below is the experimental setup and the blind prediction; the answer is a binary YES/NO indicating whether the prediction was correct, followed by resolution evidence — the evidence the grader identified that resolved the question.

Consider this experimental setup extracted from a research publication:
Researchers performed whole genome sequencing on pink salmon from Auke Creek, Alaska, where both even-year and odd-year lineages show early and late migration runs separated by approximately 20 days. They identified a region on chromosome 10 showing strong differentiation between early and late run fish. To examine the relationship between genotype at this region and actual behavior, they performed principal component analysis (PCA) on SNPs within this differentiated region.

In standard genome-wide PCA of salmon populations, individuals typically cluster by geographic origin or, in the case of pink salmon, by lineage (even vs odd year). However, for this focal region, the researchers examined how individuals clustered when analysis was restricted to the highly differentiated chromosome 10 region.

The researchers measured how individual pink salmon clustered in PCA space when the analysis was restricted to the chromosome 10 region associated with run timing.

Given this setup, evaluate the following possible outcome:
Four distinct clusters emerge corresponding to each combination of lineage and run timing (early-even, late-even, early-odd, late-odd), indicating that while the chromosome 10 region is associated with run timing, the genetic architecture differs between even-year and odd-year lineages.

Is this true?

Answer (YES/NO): NO